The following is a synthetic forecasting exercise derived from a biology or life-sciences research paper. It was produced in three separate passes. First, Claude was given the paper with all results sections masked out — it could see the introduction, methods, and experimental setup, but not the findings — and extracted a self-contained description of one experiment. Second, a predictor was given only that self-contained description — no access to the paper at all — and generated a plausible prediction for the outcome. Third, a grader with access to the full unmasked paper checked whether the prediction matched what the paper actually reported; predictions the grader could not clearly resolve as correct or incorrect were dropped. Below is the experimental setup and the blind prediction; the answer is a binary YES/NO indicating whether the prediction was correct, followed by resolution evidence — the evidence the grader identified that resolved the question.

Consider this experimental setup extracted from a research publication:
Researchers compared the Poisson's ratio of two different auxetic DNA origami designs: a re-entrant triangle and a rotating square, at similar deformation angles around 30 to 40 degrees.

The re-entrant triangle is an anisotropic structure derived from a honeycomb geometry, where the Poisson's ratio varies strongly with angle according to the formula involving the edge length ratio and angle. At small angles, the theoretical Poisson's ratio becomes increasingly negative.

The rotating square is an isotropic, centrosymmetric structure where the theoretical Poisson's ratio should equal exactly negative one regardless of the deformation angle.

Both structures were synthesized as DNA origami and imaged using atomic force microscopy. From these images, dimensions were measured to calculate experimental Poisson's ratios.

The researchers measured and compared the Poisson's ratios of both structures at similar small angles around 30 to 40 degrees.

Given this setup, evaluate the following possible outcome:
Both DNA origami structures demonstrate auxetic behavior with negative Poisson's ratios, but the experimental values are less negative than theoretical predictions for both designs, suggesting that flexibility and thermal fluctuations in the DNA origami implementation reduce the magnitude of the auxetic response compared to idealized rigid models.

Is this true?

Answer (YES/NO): NO